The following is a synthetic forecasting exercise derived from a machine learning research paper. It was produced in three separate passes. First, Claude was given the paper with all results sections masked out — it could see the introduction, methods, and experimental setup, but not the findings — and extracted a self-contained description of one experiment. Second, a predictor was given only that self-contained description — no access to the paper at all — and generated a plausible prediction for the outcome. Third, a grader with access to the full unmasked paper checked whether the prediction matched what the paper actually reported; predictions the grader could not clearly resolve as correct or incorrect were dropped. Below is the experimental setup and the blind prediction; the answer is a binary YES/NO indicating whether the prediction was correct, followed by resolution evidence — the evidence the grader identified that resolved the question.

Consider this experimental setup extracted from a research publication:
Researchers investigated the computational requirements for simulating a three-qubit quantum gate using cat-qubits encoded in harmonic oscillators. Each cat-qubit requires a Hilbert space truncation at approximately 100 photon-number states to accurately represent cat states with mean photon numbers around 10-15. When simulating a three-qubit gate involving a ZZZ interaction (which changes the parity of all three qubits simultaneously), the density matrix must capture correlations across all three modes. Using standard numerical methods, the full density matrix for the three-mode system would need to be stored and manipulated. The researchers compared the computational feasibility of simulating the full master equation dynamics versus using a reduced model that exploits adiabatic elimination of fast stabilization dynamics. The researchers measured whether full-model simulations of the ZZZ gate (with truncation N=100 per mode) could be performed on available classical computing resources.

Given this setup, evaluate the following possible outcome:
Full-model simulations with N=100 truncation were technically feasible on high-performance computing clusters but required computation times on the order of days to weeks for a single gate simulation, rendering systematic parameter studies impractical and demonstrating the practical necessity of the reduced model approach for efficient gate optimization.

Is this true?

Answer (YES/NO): NO